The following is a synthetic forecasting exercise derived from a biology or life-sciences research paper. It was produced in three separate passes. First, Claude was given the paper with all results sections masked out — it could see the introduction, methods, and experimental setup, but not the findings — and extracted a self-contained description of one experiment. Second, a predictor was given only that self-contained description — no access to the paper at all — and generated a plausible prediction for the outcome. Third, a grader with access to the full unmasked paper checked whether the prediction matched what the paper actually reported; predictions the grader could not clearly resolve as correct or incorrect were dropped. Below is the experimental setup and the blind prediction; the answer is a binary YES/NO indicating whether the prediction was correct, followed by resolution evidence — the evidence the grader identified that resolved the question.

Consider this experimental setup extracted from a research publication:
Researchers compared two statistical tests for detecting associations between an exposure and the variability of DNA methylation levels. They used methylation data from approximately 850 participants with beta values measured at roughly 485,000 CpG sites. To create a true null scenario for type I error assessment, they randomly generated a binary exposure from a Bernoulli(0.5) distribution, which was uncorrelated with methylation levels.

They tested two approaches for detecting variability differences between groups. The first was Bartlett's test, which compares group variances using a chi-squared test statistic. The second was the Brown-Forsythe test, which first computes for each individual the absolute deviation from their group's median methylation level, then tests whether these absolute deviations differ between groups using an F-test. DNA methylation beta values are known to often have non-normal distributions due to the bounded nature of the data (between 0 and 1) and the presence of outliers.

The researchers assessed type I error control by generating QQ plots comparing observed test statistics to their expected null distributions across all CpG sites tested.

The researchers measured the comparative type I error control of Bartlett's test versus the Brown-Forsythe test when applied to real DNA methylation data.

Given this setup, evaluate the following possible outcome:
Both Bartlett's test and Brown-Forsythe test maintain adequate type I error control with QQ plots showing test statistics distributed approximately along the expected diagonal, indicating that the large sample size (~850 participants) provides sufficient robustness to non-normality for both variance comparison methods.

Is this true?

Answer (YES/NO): NO